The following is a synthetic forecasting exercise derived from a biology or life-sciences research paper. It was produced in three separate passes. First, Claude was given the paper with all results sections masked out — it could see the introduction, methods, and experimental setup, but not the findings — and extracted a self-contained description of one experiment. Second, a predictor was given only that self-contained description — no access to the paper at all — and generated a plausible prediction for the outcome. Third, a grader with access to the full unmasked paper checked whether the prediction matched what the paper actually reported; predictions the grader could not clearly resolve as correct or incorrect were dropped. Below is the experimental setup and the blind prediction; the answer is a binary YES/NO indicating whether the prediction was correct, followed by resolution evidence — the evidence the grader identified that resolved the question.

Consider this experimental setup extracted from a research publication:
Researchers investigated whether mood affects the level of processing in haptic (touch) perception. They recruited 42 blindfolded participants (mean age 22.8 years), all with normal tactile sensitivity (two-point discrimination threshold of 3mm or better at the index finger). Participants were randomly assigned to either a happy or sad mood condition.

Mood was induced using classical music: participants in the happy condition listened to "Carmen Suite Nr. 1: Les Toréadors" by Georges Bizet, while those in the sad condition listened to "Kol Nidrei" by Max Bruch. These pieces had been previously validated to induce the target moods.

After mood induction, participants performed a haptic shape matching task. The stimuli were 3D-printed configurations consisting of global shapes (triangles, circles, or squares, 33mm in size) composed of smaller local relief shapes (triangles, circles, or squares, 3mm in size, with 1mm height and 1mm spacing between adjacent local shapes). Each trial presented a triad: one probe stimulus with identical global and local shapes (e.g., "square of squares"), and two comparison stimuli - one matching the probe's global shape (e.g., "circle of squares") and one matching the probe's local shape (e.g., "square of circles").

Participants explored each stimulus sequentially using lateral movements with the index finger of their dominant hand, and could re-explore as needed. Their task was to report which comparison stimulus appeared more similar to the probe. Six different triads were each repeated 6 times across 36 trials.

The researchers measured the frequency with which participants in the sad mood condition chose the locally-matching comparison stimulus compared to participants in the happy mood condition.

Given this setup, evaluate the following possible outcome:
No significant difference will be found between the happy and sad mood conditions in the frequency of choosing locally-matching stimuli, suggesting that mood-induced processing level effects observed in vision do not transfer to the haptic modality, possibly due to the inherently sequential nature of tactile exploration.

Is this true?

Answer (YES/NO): NO